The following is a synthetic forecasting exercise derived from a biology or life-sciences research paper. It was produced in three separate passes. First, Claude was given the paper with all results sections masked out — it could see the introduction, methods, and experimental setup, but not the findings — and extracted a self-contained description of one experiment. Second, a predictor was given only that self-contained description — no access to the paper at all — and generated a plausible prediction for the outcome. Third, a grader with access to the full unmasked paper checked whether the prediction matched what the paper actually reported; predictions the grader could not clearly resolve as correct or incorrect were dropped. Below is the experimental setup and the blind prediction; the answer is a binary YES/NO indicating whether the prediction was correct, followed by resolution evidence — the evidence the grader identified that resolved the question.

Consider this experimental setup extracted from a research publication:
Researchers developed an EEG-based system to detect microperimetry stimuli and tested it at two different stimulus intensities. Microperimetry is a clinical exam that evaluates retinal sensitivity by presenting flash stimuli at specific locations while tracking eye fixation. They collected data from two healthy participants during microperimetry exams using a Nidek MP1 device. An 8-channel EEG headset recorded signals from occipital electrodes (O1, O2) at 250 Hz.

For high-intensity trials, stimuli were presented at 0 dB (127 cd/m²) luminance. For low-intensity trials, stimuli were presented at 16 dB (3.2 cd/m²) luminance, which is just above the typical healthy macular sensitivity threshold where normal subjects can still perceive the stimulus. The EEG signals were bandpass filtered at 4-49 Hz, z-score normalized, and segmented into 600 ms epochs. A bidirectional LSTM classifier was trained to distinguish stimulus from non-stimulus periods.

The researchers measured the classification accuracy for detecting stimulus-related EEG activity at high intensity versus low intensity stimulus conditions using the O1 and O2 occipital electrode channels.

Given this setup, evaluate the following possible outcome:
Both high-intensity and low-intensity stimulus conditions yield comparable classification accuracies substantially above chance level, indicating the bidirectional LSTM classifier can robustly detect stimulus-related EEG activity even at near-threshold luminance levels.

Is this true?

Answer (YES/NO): NO